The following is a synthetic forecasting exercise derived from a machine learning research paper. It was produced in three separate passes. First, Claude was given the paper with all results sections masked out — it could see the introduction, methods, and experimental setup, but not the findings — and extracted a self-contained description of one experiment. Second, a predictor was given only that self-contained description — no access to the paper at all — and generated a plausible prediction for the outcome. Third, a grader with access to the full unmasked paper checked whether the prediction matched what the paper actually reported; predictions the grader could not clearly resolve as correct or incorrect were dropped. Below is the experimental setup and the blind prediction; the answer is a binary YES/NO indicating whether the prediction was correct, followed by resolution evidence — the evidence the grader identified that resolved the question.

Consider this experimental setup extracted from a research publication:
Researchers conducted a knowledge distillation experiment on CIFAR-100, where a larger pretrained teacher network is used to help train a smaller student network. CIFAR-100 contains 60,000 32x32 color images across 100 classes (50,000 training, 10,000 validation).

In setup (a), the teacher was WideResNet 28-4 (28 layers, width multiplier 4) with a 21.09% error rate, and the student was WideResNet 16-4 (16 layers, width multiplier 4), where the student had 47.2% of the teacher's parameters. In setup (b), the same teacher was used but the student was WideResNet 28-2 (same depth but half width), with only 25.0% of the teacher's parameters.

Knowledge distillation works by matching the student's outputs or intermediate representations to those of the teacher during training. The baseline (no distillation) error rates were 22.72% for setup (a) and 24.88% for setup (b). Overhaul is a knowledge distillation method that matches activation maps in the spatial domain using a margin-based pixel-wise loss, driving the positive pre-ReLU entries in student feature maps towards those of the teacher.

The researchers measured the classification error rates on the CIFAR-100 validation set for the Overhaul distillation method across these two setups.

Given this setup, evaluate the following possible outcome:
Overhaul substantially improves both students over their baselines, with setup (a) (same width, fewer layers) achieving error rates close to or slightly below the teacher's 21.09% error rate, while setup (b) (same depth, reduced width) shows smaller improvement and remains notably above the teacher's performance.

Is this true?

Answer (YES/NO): NO